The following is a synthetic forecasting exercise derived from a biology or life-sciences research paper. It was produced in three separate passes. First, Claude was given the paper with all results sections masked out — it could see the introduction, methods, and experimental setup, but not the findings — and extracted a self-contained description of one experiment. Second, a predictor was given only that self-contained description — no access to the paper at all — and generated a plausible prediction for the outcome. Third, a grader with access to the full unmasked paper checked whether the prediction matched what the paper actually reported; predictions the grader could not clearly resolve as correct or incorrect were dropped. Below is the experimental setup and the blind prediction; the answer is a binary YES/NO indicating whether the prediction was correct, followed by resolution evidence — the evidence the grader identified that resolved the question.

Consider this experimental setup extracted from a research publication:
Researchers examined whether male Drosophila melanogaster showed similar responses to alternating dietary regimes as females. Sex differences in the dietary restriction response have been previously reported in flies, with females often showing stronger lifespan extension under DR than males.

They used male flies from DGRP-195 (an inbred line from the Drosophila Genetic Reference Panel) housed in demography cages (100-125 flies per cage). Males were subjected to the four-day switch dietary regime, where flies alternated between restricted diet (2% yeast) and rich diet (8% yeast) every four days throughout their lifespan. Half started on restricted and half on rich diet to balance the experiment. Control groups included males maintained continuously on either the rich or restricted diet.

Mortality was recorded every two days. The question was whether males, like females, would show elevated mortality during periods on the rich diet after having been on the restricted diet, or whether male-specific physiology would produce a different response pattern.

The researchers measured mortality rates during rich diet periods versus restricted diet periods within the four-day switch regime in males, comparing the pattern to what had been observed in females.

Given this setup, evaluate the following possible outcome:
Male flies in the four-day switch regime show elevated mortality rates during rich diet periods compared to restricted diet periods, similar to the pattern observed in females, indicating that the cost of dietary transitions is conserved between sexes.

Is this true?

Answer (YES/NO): YES